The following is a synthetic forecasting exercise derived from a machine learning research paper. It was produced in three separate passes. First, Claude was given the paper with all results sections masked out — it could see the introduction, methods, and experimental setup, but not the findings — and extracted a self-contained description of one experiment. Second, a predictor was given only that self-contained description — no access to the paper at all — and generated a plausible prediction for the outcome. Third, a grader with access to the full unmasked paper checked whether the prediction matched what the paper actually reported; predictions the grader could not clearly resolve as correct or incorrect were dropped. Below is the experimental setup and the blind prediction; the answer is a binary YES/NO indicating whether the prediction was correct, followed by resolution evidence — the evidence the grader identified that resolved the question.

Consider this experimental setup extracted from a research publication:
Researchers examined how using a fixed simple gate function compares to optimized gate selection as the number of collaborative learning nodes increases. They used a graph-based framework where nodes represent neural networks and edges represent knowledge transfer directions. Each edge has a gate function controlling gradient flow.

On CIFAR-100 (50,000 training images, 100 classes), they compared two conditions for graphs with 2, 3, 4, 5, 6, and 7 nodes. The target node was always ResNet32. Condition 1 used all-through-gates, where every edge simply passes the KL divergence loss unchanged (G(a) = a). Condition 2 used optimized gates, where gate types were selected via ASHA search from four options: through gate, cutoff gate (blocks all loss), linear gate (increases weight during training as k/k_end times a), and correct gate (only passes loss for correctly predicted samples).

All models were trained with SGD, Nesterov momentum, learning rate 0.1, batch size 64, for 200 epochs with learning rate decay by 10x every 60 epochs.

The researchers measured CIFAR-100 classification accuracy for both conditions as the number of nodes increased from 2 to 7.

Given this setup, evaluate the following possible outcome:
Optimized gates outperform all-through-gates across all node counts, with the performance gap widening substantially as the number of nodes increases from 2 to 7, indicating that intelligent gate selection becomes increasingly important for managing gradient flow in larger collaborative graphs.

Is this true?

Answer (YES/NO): NO